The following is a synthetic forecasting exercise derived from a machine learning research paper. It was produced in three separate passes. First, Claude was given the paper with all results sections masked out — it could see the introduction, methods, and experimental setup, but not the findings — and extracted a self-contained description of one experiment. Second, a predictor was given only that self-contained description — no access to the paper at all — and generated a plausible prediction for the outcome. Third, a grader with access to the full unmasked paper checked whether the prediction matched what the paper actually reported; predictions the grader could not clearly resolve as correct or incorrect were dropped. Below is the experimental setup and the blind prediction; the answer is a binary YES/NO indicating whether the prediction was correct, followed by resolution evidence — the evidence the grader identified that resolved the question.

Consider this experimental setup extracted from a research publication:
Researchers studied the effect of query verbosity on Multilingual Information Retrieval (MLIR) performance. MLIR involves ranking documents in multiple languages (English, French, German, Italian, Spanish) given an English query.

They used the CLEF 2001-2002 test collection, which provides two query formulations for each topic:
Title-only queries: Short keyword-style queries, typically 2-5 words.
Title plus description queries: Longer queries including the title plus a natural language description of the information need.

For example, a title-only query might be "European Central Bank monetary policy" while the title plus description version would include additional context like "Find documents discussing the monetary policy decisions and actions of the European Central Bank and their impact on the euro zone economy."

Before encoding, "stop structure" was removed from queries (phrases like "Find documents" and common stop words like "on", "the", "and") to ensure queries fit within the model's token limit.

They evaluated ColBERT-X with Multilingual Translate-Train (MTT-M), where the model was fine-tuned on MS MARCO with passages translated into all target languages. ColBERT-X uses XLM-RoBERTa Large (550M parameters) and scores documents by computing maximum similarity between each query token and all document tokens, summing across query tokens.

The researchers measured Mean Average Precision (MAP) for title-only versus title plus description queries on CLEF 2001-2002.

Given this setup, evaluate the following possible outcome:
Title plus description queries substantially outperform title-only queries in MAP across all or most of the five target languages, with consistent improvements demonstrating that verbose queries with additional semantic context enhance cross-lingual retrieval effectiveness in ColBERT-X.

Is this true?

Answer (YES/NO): YES